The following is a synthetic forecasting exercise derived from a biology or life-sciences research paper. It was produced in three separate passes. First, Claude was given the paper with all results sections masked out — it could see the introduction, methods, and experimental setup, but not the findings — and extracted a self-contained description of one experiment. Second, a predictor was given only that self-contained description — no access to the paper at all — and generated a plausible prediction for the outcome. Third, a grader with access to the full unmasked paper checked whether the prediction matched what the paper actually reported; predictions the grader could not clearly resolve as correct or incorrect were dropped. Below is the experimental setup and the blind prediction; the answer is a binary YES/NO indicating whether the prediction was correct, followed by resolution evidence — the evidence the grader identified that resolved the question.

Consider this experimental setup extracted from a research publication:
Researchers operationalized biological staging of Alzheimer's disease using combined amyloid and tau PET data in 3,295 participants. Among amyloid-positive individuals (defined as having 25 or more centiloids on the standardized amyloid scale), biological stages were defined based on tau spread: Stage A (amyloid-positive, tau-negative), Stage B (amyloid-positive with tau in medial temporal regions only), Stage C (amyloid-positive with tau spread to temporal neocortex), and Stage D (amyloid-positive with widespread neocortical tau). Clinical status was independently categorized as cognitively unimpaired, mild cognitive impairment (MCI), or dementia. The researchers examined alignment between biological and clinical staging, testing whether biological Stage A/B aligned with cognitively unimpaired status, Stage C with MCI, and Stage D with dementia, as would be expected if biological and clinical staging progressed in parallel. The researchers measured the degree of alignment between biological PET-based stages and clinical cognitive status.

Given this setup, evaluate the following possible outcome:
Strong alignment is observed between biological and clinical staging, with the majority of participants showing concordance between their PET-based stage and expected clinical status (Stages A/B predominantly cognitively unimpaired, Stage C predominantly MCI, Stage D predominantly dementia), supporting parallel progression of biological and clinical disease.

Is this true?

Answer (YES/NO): NO